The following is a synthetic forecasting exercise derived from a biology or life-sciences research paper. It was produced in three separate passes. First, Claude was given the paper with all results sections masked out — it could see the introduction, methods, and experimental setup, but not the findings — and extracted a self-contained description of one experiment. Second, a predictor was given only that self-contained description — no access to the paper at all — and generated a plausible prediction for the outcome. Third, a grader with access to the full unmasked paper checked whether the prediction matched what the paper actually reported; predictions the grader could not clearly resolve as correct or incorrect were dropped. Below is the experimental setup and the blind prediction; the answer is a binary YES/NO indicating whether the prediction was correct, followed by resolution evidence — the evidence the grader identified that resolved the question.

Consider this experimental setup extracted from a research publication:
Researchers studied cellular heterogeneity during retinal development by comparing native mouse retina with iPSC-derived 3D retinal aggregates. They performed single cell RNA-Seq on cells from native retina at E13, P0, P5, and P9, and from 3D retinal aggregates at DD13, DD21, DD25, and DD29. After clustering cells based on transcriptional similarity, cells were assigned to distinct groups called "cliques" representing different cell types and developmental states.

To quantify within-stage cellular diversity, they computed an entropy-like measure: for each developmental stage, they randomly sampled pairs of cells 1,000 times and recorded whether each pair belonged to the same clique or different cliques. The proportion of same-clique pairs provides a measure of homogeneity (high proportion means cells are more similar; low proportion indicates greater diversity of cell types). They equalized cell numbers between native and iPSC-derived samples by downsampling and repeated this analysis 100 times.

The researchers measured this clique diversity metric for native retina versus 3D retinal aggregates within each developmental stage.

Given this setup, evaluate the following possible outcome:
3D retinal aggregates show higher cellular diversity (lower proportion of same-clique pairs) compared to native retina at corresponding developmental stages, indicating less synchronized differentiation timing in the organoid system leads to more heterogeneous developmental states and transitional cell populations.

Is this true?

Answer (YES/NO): YES